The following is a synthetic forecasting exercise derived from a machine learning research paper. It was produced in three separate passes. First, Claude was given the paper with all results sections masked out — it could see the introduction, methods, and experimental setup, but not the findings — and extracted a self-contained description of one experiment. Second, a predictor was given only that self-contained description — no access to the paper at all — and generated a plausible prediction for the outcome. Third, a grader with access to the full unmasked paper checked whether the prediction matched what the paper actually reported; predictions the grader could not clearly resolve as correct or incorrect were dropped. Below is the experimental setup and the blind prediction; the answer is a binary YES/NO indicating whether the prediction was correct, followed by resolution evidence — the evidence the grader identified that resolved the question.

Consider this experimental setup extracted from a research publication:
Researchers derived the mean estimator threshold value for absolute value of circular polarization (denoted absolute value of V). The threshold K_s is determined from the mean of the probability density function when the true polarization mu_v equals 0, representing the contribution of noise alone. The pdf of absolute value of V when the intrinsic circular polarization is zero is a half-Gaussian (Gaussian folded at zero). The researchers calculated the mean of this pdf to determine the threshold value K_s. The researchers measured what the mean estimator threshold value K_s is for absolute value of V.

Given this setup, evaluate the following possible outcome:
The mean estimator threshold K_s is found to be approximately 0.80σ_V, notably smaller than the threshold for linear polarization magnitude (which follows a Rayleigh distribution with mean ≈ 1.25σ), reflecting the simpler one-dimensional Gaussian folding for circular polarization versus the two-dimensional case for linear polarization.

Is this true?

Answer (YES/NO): YES